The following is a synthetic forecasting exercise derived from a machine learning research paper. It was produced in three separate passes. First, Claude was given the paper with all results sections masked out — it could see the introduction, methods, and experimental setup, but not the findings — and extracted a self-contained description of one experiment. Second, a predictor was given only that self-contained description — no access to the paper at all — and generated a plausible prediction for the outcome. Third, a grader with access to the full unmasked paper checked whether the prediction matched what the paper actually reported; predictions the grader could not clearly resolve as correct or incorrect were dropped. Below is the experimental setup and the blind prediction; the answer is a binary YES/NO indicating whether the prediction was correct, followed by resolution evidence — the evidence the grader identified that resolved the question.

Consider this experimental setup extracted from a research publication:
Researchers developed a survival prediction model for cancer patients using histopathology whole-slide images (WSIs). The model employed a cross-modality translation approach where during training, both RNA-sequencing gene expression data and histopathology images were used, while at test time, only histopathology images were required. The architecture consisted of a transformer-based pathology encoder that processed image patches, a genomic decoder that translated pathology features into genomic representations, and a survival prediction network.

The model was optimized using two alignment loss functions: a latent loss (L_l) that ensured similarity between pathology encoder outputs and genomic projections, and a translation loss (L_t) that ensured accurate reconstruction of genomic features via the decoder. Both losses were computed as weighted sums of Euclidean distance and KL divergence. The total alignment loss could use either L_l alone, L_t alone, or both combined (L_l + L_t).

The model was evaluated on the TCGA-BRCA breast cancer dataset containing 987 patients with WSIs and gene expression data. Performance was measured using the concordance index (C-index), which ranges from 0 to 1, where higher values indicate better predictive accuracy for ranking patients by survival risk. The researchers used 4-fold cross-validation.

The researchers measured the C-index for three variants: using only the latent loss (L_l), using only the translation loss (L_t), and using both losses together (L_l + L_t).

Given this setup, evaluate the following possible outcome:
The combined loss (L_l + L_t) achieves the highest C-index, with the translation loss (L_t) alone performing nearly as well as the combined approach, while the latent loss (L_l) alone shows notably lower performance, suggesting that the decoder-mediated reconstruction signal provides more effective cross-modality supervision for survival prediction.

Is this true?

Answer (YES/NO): NO